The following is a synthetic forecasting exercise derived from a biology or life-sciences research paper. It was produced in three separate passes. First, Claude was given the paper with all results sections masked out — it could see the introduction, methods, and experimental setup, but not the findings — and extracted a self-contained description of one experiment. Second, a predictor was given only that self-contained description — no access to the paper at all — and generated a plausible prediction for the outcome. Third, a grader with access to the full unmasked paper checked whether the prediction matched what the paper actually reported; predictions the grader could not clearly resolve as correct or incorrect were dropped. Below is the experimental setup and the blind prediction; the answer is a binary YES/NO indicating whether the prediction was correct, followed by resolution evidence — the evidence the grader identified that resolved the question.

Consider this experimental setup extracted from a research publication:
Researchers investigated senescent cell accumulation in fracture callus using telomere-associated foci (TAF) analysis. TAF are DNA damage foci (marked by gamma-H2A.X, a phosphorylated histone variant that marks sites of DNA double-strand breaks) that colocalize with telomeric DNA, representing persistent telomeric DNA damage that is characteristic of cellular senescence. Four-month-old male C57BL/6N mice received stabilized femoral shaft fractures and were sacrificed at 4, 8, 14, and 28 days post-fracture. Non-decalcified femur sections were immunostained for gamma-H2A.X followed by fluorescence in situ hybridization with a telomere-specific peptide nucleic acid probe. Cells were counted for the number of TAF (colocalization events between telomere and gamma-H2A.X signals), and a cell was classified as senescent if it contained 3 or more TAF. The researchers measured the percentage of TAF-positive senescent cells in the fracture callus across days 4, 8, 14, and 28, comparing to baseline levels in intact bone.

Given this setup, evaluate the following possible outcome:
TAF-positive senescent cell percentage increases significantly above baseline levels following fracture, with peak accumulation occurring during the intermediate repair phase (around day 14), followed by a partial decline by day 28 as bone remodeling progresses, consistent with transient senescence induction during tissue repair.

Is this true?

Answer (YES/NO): YES